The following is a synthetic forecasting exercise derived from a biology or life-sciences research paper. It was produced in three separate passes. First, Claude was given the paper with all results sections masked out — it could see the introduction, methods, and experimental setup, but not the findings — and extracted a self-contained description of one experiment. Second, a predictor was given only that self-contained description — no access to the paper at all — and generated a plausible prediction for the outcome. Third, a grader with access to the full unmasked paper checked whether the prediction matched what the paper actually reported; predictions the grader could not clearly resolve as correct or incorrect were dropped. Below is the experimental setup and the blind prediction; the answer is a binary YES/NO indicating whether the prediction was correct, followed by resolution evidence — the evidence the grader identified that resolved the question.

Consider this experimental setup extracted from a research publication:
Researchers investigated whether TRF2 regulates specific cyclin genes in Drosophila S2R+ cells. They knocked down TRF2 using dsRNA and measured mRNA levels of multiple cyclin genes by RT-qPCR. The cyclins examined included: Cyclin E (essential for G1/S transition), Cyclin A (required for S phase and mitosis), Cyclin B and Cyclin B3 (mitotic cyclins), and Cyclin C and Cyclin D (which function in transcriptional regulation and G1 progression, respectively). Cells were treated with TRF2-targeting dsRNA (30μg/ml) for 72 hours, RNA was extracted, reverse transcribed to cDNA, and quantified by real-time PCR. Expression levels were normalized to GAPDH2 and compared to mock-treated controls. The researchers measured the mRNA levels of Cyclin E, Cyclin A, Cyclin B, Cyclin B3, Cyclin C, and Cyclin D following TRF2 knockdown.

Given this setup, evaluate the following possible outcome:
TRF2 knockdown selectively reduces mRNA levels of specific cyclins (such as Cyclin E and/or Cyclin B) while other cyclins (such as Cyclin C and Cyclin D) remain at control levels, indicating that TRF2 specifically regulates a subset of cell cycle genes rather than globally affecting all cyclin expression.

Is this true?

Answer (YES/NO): YES